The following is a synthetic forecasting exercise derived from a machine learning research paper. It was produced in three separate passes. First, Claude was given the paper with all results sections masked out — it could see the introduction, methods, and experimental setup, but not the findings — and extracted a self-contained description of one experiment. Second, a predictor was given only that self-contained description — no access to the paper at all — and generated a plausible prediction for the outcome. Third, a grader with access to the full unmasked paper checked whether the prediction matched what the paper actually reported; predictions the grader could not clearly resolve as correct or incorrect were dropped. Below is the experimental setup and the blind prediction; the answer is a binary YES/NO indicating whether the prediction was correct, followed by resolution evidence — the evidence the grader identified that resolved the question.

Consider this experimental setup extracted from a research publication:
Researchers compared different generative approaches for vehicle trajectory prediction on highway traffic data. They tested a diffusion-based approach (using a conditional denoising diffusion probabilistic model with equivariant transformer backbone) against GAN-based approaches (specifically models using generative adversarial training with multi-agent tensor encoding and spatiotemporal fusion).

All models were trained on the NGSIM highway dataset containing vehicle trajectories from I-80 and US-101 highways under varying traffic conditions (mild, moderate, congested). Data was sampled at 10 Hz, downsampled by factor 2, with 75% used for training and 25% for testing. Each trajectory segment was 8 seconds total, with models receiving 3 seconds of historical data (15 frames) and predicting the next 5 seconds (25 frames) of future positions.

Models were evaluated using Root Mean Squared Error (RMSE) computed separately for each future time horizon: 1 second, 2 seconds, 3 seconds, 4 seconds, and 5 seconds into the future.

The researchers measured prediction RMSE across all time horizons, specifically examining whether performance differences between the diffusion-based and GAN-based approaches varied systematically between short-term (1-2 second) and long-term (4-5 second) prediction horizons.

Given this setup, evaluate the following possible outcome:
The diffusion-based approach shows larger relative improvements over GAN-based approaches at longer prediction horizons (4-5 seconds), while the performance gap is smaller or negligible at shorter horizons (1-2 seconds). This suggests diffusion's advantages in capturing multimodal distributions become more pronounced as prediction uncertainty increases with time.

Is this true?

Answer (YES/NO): NO